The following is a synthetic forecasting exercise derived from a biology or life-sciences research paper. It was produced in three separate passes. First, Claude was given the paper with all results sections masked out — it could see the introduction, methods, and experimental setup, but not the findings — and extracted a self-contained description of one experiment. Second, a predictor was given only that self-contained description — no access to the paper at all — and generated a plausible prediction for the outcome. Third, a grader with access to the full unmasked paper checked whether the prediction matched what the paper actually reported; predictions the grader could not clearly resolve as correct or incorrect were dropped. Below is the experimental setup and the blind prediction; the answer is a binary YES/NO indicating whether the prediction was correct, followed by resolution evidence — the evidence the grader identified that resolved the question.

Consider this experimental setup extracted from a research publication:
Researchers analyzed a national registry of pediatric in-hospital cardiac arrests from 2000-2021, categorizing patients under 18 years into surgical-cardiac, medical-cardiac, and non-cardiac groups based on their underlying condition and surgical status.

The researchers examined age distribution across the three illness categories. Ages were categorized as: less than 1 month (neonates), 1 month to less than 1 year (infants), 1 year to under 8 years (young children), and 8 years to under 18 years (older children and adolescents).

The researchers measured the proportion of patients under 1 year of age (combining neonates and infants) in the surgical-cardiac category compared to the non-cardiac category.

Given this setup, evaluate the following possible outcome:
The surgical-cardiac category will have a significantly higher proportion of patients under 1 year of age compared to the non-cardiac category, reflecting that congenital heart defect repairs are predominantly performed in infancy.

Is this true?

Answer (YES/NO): YES